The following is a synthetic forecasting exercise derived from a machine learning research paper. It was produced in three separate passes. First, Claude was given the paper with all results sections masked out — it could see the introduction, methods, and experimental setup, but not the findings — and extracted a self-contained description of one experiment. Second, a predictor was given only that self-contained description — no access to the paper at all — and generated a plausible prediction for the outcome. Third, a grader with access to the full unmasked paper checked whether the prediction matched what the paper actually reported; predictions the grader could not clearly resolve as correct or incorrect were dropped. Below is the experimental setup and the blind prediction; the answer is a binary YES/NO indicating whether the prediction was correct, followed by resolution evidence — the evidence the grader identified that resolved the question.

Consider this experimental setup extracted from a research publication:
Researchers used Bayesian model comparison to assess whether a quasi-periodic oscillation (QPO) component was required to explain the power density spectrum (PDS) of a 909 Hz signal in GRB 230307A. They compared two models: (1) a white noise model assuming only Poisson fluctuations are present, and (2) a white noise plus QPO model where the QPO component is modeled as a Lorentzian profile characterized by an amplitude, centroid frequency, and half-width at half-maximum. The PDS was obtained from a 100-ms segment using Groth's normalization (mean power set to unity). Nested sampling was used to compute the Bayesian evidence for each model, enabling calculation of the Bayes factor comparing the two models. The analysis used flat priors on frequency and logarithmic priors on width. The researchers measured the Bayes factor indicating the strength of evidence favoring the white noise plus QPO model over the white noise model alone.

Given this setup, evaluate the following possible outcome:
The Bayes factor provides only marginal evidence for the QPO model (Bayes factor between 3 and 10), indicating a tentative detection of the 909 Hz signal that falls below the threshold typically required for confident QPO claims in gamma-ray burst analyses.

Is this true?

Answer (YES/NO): NO